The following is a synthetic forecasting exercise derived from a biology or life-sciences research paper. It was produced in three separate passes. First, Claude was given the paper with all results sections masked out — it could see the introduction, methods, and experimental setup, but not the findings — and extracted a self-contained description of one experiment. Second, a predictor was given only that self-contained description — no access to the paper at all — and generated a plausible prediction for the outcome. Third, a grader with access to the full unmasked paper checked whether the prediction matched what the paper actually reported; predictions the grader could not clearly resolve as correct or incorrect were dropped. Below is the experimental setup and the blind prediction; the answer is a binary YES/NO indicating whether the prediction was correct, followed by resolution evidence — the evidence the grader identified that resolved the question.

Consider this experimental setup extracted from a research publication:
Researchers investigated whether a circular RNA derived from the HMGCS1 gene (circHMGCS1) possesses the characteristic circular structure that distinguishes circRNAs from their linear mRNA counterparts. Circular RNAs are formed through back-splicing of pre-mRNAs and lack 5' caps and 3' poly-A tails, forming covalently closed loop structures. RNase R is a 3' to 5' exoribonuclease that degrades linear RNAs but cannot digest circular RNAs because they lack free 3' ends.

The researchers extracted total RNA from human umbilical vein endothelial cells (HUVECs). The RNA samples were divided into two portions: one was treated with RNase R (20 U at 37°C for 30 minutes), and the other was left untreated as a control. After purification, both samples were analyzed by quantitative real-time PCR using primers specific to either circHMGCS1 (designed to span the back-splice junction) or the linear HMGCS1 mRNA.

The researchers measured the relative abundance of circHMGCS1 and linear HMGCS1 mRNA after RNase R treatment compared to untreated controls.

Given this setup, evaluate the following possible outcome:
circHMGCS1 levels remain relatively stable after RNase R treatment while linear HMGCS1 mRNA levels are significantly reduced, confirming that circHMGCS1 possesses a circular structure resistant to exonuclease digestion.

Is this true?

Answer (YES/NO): YES